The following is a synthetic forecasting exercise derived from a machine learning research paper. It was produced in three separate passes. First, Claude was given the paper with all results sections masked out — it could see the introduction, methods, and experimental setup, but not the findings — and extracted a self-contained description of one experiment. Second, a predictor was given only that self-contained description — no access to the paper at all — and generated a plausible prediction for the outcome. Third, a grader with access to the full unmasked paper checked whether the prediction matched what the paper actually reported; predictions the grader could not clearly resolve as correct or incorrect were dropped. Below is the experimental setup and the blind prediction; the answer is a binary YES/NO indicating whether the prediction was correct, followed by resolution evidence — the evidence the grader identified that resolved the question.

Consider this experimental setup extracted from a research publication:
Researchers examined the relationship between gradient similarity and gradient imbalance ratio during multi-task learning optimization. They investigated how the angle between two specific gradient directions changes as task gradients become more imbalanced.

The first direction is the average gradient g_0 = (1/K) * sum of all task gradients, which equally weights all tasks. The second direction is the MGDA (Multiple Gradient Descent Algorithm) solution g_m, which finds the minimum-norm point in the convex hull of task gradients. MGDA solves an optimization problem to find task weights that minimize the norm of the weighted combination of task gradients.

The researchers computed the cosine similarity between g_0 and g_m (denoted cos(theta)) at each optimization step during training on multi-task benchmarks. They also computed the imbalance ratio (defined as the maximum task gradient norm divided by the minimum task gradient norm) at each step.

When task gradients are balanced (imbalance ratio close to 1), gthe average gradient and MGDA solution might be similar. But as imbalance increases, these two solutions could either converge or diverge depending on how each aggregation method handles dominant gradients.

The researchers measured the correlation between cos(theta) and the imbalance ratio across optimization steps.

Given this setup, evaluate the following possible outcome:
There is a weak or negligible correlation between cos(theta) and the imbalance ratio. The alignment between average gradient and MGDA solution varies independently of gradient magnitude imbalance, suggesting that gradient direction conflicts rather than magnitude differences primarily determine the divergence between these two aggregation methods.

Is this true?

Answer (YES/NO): NO